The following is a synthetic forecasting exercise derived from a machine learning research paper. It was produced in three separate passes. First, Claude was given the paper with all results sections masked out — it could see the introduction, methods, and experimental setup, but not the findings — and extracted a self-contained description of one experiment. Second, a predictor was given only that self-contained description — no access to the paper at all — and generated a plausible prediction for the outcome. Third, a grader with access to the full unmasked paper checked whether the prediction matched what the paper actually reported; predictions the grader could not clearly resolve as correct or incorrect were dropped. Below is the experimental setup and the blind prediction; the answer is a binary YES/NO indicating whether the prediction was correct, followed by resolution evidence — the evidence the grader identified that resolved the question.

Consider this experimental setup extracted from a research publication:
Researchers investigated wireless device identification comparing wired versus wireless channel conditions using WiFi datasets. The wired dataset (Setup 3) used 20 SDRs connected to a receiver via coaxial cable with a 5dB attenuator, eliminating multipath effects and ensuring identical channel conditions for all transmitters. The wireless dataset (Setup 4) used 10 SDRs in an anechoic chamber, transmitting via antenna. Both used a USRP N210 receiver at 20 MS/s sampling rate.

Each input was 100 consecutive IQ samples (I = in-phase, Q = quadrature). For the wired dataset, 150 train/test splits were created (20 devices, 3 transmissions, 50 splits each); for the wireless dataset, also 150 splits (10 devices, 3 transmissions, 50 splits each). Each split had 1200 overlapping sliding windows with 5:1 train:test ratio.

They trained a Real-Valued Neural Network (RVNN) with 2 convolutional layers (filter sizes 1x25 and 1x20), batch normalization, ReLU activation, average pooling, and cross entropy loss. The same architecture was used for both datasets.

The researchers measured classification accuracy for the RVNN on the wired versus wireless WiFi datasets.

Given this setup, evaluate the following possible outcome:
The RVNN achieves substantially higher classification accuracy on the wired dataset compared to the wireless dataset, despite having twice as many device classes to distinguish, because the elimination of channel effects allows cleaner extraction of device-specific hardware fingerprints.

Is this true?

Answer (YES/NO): NO